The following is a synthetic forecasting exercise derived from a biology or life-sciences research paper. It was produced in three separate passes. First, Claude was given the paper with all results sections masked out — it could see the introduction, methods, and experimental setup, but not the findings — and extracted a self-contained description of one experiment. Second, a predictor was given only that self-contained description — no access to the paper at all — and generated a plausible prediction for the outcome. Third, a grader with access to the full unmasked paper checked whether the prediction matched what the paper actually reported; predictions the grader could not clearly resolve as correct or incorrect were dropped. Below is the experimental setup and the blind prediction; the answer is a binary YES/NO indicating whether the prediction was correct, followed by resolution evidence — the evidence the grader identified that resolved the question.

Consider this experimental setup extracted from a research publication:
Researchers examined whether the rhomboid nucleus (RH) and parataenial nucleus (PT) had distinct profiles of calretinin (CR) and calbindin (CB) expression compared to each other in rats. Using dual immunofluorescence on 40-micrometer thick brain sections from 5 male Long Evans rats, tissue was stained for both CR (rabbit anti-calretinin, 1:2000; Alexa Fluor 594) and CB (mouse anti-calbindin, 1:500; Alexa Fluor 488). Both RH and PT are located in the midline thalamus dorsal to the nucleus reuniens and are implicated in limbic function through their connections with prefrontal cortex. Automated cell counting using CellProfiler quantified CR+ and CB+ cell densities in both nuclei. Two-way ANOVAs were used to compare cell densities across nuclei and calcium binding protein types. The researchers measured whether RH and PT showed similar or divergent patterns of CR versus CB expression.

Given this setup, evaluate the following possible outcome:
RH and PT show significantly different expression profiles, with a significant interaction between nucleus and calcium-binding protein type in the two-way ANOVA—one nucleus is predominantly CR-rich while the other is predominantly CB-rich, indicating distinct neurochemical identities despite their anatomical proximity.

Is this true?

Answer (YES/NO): NO